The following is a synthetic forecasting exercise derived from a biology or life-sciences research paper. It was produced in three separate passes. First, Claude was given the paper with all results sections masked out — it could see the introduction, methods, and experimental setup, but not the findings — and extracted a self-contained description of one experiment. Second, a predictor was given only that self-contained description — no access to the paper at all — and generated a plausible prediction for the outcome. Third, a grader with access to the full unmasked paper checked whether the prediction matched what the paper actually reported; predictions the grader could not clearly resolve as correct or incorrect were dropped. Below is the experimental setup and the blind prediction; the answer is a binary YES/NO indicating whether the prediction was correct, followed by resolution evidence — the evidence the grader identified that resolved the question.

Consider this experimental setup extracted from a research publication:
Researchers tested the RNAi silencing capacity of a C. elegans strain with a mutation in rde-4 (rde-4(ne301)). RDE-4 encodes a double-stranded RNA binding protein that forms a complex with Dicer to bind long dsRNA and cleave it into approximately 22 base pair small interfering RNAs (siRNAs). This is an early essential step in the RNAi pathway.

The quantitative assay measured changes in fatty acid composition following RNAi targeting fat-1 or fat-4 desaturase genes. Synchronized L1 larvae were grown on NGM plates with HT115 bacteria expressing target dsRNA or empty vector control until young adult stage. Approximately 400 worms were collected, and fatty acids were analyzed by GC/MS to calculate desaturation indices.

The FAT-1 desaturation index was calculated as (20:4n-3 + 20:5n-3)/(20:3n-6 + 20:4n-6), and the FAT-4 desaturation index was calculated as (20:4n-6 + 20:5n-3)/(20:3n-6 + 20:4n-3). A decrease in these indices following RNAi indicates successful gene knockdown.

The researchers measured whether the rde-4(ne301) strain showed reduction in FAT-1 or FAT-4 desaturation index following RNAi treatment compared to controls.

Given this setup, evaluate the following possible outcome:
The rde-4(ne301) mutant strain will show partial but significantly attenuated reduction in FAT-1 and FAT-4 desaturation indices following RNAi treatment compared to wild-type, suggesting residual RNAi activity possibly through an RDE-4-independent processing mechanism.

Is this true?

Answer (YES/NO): YES